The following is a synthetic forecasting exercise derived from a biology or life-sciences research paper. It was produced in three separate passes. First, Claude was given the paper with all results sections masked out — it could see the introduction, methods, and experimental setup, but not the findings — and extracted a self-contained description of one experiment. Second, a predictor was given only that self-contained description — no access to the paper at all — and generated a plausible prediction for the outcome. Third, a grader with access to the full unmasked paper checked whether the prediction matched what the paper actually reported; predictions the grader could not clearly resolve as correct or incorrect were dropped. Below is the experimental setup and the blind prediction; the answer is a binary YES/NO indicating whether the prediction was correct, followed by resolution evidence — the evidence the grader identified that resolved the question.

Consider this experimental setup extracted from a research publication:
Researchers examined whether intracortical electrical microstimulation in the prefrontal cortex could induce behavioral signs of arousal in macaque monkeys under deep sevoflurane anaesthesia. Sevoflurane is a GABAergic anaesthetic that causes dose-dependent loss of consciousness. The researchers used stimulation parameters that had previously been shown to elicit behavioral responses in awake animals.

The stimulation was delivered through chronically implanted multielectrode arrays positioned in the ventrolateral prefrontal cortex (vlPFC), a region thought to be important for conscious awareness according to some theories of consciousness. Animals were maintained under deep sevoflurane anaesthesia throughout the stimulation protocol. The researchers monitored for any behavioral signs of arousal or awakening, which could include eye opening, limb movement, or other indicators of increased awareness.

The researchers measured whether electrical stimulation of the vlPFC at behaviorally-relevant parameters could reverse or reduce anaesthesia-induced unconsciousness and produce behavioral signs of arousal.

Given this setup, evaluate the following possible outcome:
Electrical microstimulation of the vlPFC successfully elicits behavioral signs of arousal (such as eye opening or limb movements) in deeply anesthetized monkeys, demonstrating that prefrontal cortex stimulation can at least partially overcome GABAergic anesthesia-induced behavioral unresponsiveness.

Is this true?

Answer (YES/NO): NO